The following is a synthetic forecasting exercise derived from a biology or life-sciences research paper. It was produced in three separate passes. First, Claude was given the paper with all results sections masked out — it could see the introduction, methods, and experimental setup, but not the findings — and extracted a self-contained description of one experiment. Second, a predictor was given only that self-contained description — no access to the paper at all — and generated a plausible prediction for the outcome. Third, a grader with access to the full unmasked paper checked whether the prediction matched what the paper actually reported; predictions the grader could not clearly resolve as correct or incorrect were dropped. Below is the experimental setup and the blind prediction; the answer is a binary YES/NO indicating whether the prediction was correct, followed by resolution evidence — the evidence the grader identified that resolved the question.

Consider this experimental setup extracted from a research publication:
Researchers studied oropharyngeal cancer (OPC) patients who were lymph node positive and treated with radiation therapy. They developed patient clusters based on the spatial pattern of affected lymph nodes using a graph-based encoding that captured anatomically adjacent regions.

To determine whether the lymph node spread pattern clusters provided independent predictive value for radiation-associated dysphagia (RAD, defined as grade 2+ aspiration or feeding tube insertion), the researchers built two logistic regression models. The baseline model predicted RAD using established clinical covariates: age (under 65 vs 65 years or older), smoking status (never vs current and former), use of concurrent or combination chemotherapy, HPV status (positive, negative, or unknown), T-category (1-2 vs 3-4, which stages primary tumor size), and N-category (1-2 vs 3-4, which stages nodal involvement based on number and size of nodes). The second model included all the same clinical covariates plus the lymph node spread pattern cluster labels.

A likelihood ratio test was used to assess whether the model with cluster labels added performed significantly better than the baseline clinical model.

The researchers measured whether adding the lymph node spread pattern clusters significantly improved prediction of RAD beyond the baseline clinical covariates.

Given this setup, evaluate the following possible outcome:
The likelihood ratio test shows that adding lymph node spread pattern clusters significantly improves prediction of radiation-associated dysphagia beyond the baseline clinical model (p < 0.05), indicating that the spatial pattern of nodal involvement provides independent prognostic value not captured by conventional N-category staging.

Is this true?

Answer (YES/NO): YES